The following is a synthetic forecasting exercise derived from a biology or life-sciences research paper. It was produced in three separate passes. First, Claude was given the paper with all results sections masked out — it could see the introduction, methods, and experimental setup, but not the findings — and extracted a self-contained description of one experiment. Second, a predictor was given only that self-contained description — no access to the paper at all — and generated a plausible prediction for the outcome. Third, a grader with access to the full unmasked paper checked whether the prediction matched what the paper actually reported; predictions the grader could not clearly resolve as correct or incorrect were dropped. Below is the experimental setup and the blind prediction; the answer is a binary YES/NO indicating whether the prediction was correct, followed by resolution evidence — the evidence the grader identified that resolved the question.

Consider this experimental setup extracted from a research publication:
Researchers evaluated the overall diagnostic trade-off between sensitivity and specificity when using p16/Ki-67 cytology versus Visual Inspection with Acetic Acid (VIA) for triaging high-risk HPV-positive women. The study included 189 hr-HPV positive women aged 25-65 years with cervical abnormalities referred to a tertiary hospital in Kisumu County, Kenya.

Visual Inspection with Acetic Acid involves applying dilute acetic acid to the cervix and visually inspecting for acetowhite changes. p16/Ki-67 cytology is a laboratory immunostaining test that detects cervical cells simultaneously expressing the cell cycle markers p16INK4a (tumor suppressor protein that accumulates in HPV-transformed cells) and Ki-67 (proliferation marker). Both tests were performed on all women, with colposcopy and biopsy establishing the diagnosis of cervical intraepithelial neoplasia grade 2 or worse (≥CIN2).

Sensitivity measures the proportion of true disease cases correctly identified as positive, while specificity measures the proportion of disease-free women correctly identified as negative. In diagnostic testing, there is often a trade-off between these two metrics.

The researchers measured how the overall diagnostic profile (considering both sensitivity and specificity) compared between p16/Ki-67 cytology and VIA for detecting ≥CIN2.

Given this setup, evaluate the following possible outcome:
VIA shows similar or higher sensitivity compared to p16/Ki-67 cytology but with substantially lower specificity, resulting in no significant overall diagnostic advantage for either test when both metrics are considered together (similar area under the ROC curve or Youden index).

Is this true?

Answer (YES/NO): NO